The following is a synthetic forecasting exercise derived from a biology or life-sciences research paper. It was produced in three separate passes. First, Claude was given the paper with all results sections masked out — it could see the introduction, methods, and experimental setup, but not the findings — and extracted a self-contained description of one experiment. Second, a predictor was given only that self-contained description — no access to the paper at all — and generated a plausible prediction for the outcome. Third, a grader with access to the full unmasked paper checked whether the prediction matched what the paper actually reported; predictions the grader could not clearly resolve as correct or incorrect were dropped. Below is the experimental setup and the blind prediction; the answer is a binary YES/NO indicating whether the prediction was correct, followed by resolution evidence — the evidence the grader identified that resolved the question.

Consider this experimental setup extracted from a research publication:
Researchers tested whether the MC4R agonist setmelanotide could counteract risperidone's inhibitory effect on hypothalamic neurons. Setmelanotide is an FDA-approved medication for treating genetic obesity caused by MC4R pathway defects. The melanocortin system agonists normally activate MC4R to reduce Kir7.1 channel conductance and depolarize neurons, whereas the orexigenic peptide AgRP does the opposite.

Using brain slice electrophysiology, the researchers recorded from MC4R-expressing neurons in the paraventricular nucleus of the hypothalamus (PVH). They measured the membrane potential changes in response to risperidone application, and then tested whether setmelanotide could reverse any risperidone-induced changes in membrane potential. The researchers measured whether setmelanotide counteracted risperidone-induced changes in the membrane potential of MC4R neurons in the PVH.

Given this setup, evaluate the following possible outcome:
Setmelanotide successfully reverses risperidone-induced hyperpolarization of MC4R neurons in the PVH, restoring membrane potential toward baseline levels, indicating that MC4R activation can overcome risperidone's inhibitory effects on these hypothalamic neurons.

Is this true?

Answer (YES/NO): YES